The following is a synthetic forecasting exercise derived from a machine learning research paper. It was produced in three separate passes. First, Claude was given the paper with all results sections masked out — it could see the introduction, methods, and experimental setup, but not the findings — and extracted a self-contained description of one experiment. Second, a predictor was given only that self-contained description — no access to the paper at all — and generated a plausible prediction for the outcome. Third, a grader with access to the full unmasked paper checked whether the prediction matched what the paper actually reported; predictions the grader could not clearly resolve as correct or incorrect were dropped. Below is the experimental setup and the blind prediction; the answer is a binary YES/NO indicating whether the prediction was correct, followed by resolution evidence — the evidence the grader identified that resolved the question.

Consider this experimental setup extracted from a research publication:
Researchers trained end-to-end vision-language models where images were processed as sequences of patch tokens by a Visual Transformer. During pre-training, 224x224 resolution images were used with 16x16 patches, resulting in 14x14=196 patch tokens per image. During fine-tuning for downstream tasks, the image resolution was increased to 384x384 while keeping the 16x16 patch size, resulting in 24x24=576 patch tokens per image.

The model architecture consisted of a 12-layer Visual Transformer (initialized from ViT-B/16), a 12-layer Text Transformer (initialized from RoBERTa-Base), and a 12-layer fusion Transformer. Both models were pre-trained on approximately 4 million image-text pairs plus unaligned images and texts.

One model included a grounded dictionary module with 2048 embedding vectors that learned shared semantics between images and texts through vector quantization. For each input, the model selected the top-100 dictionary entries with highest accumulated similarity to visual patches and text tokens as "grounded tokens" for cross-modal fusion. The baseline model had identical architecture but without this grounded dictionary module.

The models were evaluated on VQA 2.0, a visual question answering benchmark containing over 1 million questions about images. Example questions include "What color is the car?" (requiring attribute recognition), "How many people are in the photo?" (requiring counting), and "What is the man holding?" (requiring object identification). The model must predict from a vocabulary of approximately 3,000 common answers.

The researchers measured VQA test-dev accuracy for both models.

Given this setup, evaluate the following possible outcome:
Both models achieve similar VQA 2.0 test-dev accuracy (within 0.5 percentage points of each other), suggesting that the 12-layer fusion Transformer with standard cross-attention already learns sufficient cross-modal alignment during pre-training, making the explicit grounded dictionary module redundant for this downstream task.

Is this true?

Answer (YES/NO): NO